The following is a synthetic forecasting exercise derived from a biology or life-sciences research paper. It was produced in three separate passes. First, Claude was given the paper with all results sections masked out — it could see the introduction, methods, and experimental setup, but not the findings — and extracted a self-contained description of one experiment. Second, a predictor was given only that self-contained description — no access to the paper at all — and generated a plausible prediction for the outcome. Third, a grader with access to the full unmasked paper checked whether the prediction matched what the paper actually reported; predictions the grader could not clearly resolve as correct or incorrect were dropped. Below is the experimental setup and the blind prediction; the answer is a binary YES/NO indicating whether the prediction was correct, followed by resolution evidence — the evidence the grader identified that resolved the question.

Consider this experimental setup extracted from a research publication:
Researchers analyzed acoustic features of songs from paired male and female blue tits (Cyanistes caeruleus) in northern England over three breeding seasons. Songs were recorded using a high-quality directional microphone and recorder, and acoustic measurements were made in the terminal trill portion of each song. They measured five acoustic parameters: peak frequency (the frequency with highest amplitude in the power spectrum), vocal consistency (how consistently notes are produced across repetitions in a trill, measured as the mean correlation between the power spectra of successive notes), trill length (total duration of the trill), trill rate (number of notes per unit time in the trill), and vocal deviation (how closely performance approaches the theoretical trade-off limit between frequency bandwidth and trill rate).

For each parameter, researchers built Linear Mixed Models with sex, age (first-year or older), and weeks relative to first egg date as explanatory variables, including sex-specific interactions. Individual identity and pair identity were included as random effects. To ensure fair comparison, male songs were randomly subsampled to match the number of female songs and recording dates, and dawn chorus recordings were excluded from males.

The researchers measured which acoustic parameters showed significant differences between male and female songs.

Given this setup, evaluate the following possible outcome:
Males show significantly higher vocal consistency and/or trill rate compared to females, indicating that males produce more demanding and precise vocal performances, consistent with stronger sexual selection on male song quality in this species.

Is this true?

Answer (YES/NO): YES